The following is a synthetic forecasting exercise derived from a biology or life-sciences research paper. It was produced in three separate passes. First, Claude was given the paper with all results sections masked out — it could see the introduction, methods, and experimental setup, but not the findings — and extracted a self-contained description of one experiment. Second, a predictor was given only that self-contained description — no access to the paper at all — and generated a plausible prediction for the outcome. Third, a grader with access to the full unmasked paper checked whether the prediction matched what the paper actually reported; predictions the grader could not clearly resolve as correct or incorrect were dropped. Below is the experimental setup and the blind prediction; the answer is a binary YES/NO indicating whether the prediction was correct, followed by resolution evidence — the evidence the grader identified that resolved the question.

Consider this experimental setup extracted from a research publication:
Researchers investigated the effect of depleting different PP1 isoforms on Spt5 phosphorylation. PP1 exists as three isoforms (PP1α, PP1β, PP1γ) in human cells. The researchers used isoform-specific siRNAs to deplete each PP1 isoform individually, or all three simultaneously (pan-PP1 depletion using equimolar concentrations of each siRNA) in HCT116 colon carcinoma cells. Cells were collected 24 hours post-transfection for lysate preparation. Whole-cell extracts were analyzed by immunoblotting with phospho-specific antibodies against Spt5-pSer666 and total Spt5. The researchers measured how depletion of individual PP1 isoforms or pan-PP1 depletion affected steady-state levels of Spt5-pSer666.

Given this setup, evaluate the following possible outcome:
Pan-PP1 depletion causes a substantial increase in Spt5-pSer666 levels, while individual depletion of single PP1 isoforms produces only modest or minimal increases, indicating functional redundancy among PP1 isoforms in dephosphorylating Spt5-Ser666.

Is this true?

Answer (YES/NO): NO